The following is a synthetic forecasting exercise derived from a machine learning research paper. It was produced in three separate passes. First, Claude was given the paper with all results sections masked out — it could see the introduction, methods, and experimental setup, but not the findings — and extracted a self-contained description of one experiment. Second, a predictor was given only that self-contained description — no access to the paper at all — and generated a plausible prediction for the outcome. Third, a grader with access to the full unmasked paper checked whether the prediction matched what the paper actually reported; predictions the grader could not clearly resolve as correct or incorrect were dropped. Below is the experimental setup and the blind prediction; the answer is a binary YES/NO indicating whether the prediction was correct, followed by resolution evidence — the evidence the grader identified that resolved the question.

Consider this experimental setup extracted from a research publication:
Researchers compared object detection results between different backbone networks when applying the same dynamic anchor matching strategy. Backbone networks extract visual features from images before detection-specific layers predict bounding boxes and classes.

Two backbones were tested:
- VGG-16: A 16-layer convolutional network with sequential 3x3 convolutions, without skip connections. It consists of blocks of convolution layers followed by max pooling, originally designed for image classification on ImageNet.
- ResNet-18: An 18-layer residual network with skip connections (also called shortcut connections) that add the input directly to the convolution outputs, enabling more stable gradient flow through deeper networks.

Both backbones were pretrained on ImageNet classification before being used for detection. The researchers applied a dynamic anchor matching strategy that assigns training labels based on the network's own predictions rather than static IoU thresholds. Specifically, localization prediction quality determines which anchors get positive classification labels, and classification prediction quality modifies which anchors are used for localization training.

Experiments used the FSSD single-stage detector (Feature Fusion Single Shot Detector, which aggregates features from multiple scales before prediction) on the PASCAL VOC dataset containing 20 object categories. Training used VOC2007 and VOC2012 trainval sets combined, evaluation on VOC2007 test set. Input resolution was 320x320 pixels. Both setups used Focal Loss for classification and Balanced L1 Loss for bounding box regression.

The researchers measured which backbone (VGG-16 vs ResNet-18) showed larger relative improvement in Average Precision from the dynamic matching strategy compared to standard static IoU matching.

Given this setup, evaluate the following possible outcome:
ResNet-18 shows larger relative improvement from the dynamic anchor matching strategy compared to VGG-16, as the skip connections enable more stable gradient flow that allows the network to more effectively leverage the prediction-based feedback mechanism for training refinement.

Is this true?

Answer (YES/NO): NO